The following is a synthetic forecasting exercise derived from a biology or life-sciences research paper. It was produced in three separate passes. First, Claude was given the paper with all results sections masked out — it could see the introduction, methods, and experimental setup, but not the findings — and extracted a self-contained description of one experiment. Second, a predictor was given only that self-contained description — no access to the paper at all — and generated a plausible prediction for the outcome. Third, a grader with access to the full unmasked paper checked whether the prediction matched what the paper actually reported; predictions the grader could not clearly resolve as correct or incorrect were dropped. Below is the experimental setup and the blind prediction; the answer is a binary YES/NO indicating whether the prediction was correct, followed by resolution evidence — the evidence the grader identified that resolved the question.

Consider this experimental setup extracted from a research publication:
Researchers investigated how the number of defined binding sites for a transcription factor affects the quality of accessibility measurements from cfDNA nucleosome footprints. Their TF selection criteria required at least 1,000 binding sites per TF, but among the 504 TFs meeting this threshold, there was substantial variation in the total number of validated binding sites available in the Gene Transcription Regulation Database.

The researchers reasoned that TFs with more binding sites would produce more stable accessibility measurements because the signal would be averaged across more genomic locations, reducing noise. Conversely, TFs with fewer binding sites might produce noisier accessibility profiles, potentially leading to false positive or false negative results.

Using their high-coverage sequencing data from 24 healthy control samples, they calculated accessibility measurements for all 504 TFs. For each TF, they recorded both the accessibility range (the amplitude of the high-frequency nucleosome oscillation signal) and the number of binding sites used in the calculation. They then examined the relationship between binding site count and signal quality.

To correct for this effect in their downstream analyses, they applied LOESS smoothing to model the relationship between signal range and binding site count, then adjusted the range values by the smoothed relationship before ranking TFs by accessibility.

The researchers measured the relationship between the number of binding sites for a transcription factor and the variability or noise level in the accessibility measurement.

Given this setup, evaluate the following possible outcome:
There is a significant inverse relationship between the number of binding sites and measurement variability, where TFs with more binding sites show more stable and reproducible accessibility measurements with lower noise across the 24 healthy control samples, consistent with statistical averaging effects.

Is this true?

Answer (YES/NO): YES